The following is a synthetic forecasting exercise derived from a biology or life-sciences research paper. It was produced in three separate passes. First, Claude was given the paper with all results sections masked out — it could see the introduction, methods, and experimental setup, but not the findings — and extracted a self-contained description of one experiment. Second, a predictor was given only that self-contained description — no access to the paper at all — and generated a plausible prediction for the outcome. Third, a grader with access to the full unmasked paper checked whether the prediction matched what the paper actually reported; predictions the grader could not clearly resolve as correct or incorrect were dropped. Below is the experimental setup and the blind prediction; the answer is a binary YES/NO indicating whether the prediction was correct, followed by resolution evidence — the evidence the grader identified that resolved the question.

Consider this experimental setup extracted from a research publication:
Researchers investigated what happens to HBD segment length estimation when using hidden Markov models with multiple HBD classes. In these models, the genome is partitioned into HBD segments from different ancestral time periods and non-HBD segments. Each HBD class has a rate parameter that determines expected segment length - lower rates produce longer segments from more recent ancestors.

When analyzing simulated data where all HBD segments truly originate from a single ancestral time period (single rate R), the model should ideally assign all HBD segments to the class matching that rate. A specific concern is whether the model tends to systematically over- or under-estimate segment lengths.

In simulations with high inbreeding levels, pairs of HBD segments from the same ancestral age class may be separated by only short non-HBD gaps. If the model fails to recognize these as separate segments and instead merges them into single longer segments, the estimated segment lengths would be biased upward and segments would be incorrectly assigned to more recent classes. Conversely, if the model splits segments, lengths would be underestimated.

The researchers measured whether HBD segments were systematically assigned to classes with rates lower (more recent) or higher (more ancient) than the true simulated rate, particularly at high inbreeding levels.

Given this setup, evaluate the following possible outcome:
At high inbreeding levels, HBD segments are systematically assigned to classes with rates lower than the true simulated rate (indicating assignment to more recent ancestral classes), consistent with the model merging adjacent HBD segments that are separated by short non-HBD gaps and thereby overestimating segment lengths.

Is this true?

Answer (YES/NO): YES